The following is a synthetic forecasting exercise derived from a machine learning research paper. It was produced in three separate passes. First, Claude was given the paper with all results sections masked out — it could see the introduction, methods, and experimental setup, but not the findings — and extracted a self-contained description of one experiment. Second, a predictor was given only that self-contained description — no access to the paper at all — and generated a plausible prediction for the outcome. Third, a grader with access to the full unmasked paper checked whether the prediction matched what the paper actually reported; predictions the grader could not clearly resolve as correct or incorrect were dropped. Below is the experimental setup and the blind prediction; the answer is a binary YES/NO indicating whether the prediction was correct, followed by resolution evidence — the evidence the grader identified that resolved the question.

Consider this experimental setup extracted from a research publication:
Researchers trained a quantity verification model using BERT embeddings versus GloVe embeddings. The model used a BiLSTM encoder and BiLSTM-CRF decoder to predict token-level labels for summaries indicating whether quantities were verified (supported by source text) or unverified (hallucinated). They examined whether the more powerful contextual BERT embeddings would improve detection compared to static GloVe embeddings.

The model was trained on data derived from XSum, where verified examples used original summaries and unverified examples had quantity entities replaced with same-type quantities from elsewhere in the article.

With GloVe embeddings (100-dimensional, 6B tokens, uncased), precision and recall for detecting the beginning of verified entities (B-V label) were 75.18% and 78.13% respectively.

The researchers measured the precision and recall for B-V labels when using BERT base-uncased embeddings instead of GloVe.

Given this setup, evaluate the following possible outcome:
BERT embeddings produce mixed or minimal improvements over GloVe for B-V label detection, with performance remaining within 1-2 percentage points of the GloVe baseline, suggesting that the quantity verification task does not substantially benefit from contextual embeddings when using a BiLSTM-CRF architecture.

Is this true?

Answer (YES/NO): NO